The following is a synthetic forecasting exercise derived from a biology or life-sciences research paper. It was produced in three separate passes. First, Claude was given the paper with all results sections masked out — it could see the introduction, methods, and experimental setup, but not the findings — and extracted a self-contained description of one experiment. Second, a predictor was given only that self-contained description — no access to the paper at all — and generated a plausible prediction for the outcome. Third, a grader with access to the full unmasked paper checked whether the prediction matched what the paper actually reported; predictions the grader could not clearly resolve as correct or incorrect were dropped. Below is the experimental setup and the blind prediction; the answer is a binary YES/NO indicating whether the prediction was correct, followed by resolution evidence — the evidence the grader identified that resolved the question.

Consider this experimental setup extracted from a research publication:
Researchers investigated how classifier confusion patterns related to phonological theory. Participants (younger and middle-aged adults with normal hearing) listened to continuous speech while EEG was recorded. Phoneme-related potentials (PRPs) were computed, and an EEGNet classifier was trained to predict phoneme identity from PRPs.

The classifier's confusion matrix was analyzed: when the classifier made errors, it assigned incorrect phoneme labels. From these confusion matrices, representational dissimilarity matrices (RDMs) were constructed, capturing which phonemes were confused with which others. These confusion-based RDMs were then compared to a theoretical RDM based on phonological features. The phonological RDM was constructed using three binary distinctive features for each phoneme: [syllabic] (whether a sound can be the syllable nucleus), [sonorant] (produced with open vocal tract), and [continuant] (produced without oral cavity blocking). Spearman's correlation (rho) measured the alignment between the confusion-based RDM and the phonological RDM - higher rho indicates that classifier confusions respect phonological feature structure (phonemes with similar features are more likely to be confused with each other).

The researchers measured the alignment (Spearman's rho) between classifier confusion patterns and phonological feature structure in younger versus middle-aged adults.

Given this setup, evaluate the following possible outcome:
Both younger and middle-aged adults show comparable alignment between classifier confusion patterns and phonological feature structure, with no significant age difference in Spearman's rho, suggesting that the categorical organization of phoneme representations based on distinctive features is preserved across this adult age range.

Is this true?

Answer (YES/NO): NO